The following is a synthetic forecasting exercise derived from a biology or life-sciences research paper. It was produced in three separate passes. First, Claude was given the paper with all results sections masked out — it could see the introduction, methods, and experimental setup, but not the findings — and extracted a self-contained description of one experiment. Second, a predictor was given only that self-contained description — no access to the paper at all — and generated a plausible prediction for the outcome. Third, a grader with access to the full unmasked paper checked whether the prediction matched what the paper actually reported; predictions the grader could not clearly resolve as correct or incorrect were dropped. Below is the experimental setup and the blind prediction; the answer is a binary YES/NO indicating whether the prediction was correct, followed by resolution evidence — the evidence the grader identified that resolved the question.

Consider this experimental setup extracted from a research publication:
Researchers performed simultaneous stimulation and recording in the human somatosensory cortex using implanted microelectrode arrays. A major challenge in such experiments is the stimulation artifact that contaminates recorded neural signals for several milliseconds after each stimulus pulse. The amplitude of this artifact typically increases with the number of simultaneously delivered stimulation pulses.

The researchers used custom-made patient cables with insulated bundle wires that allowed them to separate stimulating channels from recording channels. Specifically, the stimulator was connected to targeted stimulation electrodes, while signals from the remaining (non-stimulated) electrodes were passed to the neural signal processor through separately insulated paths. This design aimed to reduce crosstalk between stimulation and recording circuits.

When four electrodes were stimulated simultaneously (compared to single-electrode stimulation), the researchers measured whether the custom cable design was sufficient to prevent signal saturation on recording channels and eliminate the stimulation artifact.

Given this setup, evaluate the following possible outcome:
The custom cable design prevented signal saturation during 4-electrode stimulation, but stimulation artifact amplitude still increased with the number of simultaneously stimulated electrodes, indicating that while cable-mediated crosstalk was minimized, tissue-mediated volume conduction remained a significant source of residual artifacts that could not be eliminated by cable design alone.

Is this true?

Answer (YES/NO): NO